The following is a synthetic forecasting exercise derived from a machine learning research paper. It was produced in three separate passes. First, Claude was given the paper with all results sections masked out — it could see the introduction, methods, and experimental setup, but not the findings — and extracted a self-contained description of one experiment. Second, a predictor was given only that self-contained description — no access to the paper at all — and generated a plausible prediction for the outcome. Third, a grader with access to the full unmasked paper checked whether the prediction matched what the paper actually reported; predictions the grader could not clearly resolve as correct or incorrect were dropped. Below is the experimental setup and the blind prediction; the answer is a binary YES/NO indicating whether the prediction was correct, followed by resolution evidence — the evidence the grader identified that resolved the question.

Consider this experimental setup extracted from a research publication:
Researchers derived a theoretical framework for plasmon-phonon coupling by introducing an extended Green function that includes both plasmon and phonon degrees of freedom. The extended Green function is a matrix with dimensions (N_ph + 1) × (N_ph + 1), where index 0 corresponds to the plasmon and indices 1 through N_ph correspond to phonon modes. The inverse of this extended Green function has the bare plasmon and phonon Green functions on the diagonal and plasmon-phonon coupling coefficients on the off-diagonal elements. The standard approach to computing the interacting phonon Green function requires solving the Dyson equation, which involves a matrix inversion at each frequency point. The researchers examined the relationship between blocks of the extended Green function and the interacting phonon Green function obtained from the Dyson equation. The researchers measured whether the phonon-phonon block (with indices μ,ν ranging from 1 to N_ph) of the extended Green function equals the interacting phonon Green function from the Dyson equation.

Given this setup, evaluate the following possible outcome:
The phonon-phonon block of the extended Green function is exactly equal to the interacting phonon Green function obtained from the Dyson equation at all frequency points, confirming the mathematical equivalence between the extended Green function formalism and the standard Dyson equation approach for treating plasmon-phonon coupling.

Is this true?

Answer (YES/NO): YES